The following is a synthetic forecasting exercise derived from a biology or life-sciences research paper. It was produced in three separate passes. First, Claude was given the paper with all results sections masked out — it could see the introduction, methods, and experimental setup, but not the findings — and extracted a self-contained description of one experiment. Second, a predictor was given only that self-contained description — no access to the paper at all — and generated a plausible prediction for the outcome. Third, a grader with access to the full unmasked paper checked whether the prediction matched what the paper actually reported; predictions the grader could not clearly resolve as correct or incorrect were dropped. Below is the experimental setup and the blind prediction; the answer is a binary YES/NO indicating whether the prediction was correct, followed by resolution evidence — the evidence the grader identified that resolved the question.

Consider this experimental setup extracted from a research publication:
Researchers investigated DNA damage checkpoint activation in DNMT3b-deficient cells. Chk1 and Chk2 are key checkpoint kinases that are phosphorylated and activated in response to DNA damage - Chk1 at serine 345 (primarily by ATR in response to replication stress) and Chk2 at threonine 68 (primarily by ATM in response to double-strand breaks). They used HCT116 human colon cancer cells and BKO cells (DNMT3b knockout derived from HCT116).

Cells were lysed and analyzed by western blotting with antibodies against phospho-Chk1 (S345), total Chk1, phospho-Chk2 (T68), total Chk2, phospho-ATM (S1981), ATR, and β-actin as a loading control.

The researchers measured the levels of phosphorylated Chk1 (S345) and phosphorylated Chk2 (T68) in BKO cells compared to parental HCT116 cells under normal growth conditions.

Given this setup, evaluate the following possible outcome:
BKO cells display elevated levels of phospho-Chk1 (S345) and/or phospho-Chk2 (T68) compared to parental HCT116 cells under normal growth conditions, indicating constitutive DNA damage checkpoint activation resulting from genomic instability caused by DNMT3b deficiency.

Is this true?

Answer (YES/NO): YES